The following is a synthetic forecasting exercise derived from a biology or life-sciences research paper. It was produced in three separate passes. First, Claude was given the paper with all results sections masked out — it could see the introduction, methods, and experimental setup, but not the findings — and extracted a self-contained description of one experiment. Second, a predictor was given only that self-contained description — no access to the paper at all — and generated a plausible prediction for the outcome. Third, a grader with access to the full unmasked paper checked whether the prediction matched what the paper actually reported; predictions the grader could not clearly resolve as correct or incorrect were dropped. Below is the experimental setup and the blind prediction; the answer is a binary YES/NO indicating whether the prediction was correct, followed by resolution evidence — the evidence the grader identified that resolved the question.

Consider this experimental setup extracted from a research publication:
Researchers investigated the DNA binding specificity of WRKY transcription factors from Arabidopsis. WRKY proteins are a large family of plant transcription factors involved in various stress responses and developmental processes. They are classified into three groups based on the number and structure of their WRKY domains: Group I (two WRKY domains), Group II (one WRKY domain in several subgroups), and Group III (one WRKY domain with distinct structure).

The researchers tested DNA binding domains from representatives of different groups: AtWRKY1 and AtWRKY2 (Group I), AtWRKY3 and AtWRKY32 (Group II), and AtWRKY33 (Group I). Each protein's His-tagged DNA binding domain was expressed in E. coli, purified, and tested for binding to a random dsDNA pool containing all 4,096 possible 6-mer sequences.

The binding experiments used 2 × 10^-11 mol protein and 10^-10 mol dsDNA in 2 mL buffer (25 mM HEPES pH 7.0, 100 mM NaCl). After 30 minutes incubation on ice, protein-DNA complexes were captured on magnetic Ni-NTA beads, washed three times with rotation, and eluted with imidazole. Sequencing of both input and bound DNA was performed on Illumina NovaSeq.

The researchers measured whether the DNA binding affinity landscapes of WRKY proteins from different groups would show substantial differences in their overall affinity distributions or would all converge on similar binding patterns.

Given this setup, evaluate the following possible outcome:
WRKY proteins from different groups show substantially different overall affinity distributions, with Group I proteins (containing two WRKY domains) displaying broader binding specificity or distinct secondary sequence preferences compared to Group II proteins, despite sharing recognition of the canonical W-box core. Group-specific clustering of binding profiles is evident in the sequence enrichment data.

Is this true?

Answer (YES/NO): NO